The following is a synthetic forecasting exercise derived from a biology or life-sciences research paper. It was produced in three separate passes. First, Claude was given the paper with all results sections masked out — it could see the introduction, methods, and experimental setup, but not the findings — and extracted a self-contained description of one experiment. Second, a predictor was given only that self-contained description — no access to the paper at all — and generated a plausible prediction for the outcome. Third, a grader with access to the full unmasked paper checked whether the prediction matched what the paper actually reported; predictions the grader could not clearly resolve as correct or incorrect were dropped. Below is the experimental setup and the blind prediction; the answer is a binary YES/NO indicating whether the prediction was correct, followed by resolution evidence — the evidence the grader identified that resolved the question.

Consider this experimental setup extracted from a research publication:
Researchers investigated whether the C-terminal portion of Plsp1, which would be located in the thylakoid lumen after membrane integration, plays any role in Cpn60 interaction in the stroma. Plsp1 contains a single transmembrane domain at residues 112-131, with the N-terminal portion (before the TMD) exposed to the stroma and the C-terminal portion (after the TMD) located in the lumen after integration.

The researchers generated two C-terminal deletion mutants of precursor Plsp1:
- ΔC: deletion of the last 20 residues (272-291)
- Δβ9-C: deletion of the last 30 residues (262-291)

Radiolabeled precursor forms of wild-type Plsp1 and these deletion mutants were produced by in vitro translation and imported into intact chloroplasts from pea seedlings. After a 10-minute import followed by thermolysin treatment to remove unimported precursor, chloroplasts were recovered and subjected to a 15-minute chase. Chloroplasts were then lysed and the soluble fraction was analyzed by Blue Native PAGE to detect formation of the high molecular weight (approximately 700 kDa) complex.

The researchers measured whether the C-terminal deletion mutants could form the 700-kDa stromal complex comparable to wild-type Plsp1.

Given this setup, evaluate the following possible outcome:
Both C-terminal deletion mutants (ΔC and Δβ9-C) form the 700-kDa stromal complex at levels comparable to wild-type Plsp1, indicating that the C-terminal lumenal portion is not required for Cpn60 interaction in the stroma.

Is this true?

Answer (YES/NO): YES